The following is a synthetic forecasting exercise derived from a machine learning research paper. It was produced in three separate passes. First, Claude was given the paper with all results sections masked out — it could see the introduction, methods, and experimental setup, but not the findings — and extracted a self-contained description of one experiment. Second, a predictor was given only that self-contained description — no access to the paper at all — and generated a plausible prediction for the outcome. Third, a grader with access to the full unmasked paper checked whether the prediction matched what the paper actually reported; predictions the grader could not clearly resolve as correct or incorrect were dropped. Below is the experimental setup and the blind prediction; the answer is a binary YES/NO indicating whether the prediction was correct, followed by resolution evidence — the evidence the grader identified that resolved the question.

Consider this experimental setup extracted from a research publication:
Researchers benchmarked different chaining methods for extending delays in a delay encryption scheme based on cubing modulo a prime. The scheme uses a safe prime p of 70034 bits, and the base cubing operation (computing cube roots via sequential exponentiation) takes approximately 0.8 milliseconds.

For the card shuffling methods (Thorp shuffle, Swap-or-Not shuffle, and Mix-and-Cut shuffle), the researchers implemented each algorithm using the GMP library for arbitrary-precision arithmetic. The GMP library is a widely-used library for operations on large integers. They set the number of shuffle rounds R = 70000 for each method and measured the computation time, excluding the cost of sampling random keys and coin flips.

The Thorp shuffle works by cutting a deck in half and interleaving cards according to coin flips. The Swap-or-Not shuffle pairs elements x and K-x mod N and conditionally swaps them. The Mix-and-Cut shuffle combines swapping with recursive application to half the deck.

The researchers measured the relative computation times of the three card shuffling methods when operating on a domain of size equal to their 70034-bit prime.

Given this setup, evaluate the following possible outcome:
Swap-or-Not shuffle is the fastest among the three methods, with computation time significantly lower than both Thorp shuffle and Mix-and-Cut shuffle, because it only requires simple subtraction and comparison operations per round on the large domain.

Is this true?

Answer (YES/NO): NO